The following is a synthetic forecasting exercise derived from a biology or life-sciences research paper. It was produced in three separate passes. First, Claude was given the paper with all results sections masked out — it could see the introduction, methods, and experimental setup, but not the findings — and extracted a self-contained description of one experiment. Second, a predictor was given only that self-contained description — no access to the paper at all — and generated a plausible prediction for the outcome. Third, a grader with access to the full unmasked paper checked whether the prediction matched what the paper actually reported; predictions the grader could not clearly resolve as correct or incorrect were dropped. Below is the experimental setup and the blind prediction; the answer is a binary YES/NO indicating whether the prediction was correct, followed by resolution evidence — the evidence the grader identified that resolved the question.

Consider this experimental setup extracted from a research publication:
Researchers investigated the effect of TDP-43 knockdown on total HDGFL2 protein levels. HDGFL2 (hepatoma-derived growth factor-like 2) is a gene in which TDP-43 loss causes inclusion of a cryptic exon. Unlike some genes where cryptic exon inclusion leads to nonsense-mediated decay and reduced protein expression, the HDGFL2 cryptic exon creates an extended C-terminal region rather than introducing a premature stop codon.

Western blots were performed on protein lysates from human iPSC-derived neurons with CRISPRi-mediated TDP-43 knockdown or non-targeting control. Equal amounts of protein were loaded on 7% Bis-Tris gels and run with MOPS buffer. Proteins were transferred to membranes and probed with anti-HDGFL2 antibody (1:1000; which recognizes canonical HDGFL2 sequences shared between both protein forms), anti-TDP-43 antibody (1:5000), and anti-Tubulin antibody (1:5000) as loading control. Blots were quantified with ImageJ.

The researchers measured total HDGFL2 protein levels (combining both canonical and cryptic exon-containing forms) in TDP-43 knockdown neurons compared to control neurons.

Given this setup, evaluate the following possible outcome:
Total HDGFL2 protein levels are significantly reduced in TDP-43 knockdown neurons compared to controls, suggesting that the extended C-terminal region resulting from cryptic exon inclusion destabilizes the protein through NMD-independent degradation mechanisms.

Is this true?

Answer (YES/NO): NO